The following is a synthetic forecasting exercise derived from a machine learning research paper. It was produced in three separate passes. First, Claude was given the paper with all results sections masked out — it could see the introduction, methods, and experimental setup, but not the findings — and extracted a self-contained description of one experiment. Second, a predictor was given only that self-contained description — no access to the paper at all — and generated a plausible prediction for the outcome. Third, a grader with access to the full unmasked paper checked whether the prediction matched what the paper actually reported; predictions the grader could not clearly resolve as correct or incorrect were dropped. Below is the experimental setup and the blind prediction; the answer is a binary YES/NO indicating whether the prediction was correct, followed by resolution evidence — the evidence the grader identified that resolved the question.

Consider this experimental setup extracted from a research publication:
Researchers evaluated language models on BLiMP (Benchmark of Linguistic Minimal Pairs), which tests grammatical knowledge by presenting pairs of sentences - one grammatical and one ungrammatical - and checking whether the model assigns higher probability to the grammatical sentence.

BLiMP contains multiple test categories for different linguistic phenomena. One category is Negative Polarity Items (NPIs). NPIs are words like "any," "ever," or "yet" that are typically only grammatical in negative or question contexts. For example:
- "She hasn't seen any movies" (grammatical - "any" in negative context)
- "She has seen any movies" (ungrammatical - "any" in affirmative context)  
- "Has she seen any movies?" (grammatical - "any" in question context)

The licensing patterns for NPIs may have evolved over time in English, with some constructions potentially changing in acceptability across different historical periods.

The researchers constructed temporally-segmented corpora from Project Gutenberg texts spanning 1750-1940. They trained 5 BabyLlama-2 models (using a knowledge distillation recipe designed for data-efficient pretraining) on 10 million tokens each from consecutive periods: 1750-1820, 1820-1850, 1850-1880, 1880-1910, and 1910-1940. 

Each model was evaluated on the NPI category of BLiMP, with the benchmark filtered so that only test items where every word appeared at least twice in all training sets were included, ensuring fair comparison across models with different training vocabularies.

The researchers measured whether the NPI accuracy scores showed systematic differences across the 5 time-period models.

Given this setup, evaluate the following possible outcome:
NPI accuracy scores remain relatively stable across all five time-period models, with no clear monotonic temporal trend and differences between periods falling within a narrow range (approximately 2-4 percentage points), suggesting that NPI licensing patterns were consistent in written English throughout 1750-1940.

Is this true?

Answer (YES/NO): NO